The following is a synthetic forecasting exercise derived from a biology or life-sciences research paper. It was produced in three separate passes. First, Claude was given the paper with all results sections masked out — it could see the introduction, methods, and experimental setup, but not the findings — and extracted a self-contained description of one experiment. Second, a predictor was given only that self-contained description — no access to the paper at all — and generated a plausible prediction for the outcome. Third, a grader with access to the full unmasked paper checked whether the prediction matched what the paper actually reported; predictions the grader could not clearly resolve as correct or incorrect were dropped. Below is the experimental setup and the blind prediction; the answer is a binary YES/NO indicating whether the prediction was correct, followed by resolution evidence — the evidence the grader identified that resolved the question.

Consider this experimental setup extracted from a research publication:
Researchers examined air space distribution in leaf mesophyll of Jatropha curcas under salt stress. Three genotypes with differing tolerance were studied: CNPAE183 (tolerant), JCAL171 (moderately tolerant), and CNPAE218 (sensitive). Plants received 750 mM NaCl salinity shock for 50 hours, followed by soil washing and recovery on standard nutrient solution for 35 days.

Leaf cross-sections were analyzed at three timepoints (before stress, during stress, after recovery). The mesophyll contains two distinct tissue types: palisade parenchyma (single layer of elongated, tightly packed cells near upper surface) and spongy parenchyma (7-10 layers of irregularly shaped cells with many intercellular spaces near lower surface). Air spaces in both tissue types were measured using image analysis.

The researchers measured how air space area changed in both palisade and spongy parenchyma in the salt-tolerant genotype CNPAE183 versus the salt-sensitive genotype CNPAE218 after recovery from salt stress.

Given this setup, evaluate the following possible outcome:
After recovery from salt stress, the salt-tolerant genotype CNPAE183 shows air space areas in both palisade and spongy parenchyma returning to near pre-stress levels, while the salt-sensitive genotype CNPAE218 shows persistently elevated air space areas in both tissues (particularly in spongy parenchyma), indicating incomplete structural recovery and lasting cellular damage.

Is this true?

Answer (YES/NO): NO